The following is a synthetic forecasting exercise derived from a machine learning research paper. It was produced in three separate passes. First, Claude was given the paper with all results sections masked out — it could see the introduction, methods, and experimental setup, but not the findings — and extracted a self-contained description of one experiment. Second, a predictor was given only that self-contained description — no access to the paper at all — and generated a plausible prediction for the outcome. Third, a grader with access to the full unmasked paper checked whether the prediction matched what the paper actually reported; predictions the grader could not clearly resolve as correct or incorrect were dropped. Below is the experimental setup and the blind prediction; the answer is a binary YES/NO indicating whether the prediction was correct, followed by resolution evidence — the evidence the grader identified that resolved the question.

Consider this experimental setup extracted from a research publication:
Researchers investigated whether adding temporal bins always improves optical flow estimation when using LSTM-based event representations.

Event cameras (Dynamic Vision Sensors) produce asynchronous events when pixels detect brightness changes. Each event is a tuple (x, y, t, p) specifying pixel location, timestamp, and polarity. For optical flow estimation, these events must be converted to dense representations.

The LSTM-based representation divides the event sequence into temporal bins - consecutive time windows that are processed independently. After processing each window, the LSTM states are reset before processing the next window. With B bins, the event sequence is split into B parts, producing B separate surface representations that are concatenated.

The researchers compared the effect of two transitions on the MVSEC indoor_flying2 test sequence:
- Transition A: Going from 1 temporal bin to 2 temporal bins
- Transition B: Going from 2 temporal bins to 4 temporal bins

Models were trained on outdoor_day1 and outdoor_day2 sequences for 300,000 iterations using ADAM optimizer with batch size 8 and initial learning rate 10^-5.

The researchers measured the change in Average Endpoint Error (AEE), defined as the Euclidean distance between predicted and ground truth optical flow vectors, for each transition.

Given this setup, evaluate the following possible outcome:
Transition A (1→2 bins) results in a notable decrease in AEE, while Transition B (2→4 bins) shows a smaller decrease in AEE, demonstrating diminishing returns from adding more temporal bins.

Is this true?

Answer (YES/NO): NO